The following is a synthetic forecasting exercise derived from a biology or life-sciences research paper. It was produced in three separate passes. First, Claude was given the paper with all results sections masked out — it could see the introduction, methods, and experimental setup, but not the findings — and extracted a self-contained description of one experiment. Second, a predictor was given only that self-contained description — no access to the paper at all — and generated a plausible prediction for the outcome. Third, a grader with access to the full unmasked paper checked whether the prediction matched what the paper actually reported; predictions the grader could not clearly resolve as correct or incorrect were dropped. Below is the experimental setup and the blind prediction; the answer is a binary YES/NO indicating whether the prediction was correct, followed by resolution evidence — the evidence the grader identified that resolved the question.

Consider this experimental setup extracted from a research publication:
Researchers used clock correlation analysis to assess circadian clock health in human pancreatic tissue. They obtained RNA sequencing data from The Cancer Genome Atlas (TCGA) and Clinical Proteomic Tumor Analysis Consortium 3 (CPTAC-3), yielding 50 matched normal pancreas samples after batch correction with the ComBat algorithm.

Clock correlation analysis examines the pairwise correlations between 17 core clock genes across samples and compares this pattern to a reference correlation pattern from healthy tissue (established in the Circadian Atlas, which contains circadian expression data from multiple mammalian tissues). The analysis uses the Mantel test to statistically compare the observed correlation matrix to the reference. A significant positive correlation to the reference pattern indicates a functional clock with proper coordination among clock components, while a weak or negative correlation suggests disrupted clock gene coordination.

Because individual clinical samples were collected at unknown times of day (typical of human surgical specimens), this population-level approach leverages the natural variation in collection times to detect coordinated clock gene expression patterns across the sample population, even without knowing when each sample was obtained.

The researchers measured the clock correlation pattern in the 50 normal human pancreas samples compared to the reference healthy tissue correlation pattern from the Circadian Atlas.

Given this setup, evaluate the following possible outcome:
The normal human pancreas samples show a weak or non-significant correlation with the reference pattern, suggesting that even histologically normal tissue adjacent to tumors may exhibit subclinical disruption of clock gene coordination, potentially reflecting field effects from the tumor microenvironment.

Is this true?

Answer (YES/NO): NO